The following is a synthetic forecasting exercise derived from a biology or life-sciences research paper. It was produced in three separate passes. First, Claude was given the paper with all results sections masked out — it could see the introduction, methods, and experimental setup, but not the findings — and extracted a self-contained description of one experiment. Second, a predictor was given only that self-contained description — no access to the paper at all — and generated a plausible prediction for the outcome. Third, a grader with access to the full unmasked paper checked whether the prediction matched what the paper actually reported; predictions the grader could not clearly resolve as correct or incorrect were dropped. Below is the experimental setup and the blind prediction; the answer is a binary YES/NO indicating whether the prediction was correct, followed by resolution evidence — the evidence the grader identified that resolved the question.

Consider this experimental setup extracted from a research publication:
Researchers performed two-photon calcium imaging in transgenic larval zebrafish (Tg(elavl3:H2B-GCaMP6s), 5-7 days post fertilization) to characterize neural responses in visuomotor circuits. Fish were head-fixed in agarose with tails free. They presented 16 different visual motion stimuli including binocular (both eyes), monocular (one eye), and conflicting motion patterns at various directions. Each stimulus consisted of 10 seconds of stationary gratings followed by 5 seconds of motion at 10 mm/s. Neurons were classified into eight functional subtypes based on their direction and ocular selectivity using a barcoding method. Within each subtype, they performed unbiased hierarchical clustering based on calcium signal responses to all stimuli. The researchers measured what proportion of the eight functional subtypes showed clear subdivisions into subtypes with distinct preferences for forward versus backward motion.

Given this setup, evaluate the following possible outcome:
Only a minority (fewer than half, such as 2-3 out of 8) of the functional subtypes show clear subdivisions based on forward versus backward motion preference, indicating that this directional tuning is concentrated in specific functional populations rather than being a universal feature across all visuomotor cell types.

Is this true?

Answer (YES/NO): NO